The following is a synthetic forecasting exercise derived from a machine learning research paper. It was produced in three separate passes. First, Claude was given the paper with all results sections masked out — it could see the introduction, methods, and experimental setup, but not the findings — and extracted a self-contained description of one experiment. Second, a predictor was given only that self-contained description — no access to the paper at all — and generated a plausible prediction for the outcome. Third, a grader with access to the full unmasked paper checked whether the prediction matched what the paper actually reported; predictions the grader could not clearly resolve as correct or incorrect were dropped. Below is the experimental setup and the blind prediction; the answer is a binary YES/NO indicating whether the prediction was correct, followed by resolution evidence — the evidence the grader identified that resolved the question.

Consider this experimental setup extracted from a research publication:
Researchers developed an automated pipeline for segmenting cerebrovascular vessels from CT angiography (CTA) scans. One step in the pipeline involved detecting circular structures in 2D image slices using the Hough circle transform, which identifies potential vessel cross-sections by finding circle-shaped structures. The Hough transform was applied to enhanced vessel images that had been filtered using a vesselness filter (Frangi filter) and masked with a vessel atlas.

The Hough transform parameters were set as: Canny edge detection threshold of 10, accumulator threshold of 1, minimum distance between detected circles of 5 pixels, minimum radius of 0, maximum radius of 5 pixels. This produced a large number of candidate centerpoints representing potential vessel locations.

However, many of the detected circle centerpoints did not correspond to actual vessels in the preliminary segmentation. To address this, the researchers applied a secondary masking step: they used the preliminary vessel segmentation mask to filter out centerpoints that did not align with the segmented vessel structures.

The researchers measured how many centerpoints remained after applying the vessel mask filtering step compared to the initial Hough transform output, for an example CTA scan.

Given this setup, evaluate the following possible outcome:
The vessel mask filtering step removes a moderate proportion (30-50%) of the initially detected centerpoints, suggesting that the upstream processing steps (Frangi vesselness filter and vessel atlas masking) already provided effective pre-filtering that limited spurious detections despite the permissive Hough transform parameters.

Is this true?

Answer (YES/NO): NO